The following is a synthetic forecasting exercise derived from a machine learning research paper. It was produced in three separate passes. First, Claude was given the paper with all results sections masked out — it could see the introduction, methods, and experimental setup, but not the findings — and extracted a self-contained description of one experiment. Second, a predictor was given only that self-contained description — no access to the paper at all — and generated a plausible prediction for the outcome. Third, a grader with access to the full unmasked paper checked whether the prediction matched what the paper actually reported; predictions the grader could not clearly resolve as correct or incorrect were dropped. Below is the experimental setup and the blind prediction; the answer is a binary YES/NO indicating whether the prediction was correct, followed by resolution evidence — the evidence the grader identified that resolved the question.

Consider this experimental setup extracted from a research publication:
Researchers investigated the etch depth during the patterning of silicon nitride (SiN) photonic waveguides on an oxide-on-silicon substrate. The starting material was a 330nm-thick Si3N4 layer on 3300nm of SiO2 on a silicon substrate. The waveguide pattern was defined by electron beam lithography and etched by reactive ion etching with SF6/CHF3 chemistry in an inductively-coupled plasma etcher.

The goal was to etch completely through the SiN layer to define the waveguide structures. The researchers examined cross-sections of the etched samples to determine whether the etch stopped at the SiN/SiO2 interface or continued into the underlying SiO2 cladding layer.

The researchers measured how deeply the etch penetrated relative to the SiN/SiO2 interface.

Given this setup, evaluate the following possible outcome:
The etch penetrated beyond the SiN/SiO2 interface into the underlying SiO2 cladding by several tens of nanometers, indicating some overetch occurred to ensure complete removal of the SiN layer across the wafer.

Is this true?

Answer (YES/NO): YES